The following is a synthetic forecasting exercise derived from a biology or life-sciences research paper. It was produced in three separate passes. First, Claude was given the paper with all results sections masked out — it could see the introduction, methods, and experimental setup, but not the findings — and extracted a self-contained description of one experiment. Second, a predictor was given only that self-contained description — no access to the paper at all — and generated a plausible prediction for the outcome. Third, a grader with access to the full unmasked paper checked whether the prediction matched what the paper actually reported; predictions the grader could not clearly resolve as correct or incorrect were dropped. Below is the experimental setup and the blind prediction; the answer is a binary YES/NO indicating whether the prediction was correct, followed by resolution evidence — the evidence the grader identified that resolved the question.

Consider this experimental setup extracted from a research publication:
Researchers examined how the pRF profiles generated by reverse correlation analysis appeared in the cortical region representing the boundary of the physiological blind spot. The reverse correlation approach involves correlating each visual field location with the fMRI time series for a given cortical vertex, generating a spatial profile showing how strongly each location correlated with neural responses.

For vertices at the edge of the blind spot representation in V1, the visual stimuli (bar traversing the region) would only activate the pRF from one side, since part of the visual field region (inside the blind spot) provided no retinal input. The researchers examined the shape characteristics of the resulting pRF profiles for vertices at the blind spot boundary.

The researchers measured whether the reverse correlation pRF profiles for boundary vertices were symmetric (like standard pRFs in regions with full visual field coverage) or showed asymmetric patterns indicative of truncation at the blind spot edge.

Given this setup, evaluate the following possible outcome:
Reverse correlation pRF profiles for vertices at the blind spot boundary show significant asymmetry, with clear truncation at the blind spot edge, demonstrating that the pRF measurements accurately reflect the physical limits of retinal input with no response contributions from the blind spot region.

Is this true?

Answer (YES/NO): YES